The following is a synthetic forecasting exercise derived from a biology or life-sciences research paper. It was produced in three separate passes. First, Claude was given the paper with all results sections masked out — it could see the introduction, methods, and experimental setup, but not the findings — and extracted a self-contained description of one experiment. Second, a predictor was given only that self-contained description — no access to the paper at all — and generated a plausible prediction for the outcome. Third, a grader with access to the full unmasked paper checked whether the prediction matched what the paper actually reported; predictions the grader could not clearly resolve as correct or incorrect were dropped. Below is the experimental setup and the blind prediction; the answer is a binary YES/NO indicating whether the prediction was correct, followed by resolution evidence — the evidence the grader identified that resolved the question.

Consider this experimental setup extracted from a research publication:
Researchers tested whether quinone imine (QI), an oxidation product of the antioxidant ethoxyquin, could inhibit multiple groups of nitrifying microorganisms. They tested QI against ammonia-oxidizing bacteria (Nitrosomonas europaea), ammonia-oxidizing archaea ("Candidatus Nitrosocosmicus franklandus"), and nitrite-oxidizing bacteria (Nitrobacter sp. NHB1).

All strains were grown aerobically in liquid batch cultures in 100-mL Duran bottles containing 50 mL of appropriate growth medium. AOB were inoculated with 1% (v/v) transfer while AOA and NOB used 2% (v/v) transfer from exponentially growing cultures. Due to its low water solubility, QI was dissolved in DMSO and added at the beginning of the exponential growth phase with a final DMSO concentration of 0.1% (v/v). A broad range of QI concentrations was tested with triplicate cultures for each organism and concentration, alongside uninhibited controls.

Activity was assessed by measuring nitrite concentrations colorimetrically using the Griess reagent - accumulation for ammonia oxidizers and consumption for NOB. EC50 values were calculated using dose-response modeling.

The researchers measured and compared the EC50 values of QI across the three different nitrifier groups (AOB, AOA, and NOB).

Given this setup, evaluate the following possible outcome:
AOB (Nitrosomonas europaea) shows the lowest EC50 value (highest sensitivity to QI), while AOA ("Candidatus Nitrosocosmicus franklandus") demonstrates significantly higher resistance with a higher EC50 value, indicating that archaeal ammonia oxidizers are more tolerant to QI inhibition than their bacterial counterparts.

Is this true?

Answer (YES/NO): NO